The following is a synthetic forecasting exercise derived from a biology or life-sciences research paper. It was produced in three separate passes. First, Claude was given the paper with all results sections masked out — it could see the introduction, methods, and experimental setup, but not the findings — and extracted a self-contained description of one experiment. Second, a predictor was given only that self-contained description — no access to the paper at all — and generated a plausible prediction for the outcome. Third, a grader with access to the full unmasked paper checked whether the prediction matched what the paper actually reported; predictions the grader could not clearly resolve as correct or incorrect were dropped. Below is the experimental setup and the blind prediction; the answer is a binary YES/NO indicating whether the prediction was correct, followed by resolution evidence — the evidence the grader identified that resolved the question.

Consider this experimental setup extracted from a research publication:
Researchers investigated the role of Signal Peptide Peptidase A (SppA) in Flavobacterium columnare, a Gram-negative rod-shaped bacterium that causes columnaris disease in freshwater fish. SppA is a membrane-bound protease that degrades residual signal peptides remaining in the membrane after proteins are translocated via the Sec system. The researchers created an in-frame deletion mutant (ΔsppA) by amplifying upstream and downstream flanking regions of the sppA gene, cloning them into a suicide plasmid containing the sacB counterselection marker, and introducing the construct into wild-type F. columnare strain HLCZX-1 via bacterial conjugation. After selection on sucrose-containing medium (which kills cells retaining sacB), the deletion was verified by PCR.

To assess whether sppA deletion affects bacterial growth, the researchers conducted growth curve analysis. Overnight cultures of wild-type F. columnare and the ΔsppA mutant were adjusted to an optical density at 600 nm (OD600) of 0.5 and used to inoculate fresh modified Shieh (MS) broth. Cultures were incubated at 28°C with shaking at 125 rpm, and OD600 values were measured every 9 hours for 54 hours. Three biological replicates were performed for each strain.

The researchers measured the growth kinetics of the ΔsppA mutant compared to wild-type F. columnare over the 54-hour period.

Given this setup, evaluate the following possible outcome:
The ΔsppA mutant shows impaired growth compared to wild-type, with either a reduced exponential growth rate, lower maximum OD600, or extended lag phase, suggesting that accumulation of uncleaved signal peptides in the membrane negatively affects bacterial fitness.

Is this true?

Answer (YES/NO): YES